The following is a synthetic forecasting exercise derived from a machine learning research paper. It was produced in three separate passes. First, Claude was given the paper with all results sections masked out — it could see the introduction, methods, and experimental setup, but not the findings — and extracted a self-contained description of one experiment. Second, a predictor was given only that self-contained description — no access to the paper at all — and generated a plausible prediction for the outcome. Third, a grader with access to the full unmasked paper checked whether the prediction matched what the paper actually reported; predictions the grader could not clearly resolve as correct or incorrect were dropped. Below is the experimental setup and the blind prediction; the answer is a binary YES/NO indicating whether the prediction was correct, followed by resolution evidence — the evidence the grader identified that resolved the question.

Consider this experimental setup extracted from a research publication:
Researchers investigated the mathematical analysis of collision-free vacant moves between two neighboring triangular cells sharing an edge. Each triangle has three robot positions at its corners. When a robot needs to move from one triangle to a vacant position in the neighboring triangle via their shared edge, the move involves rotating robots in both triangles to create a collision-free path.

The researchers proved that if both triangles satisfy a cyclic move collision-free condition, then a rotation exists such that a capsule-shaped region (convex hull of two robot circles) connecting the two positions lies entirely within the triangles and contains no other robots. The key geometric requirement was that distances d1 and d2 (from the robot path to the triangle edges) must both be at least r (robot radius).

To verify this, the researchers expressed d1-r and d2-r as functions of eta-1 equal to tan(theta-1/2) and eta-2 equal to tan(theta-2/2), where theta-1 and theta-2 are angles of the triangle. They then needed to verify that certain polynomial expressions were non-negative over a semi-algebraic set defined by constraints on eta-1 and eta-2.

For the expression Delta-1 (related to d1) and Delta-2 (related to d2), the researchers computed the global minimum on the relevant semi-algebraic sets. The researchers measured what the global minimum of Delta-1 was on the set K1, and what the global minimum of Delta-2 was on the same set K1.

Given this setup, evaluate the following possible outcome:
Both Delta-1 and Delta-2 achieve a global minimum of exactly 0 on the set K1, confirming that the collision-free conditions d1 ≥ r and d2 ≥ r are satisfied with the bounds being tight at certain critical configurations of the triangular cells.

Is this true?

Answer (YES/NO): NO